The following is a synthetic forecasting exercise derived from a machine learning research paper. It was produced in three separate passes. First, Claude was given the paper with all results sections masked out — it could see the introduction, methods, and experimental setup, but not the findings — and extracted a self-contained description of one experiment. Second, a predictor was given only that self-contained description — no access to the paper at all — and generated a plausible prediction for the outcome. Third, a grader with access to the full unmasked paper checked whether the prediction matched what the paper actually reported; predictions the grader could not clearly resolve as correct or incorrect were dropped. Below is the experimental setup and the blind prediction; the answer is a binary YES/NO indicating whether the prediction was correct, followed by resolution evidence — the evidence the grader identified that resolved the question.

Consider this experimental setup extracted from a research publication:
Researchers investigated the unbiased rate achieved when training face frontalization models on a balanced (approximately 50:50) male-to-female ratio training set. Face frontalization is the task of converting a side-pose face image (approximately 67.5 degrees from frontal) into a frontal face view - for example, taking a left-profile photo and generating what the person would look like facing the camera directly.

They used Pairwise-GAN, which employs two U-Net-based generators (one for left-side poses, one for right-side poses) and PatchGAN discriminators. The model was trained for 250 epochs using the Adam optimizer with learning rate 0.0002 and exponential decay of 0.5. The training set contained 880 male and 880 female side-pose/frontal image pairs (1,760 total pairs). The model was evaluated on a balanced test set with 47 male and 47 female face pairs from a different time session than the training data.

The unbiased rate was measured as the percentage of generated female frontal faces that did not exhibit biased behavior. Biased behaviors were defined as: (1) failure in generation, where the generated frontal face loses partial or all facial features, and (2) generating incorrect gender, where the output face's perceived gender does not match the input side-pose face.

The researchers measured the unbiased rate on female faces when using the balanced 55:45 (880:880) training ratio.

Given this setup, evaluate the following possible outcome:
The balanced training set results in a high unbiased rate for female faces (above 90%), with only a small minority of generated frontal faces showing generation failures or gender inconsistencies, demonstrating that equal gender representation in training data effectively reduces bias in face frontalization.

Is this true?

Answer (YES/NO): NO